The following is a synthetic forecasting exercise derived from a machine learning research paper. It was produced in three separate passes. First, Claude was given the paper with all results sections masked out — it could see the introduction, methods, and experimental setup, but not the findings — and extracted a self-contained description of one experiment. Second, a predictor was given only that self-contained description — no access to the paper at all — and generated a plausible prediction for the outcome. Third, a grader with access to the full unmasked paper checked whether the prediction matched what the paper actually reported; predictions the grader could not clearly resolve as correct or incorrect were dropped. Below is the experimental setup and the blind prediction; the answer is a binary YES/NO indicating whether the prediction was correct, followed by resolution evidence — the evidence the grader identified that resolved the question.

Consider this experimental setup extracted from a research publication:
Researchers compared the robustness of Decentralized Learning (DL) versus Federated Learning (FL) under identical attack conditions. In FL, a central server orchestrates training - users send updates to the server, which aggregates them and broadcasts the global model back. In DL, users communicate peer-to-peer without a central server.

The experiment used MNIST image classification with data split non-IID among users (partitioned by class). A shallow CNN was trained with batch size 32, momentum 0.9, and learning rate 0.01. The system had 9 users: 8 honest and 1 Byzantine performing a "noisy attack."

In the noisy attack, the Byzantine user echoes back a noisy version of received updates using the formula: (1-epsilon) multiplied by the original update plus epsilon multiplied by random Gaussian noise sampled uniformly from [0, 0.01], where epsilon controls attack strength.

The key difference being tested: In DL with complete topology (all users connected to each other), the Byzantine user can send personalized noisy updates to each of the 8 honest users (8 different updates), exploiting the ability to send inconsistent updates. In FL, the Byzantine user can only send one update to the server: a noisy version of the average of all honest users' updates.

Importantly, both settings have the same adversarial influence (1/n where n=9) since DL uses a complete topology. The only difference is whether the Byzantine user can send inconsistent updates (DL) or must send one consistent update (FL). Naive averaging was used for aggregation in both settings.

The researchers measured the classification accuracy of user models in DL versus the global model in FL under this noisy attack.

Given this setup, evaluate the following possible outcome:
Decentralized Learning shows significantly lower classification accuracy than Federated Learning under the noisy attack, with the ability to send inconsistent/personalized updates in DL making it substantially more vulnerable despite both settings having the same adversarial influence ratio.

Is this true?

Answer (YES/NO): YES